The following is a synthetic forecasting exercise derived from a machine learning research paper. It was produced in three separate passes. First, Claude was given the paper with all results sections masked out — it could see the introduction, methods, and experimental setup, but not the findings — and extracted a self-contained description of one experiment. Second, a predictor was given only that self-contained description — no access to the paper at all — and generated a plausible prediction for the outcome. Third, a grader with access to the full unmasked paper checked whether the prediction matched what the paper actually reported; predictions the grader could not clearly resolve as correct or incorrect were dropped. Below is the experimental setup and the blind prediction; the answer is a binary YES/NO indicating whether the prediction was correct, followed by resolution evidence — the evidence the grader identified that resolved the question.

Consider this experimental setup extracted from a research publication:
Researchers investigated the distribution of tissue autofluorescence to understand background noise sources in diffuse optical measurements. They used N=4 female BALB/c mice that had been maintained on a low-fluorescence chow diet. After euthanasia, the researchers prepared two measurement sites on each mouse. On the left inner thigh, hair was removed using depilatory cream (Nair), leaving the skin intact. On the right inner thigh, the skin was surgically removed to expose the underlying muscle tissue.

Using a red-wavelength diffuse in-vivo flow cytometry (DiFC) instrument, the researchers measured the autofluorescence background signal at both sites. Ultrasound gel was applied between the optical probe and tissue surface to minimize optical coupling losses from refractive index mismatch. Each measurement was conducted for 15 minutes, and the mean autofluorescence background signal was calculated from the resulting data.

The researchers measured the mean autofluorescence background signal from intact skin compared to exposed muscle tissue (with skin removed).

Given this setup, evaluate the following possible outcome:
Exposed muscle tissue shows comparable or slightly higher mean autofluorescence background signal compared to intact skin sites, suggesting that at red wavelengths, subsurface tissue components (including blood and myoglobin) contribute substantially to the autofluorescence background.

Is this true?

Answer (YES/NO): NO